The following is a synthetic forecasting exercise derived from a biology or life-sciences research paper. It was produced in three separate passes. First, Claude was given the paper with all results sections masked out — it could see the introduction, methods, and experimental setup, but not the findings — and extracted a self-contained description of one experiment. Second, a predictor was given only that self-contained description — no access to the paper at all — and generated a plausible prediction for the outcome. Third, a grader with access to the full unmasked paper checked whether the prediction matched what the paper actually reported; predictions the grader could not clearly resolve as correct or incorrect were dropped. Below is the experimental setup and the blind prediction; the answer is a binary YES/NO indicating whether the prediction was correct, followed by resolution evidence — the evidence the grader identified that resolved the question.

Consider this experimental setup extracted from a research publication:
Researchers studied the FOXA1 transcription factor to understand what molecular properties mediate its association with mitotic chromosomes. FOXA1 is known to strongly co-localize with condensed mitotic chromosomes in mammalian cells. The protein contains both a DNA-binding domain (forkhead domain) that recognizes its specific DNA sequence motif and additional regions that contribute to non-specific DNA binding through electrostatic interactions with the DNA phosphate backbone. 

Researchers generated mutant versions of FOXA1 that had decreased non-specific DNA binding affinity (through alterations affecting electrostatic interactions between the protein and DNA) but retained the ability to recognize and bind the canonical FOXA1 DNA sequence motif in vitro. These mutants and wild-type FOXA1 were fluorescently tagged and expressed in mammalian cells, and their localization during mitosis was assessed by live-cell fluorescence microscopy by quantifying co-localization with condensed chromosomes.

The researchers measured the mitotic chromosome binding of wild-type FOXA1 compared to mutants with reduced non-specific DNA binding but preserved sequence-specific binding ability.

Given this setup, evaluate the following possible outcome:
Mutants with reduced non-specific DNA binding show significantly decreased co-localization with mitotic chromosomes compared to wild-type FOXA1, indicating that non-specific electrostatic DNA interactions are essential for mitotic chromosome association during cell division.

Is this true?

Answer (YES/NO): YES